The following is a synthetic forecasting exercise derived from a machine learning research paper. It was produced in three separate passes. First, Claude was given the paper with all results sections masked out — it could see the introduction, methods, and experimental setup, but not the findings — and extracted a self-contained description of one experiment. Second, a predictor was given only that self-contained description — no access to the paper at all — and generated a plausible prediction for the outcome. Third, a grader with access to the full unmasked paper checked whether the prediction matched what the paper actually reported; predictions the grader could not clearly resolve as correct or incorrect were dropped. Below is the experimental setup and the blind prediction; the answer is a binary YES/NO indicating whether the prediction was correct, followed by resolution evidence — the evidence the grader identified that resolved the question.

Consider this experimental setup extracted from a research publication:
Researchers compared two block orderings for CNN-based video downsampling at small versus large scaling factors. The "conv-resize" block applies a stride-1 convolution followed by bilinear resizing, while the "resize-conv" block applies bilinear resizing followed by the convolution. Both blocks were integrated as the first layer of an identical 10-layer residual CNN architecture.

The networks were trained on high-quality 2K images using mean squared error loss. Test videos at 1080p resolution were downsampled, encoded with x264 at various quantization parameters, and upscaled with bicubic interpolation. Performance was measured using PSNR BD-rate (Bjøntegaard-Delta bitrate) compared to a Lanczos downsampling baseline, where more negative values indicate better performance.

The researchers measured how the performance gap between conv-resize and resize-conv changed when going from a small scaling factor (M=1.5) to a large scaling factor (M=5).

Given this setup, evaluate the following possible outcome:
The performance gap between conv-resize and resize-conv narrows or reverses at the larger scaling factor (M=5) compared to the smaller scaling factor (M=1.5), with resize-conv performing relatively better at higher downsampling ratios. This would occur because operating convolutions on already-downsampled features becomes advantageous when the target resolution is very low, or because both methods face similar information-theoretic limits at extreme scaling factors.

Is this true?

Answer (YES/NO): NO